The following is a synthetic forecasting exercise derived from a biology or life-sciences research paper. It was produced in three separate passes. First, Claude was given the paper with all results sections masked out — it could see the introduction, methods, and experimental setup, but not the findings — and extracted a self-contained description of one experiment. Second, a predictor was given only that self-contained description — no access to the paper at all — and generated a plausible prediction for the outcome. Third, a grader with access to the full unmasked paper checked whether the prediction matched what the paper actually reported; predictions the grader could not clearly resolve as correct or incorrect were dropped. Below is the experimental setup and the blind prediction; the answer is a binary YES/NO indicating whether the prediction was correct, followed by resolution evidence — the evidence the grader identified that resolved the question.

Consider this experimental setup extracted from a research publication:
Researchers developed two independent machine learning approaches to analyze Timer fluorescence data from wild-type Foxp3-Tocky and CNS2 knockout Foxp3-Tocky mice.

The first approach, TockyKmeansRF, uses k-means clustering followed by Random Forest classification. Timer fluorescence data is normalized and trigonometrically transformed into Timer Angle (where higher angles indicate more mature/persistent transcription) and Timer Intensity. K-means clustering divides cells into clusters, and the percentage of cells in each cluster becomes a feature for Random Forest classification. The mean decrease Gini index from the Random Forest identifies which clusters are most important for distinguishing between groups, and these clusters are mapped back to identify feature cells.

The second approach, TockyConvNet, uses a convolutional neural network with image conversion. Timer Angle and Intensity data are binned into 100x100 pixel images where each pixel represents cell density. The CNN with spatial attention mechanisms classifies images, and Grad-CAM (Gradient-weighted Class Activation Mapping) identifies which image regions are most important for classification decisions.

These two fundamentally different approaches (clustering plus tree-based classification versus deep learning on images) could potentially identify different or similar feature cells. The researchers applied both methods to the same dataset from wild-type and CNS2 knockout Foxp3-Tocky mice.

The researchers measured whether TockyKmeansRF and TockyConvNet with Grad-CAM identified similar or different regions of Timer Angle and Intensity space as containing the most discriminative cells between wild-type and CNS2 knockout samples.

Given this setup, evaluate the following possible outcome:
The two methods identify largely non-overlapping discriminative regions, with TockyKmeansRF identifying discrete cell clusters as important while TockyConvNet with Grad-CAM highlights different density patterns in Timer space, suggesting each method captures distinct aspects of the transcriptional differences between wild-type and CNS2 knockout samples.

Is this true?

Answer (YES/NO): YES